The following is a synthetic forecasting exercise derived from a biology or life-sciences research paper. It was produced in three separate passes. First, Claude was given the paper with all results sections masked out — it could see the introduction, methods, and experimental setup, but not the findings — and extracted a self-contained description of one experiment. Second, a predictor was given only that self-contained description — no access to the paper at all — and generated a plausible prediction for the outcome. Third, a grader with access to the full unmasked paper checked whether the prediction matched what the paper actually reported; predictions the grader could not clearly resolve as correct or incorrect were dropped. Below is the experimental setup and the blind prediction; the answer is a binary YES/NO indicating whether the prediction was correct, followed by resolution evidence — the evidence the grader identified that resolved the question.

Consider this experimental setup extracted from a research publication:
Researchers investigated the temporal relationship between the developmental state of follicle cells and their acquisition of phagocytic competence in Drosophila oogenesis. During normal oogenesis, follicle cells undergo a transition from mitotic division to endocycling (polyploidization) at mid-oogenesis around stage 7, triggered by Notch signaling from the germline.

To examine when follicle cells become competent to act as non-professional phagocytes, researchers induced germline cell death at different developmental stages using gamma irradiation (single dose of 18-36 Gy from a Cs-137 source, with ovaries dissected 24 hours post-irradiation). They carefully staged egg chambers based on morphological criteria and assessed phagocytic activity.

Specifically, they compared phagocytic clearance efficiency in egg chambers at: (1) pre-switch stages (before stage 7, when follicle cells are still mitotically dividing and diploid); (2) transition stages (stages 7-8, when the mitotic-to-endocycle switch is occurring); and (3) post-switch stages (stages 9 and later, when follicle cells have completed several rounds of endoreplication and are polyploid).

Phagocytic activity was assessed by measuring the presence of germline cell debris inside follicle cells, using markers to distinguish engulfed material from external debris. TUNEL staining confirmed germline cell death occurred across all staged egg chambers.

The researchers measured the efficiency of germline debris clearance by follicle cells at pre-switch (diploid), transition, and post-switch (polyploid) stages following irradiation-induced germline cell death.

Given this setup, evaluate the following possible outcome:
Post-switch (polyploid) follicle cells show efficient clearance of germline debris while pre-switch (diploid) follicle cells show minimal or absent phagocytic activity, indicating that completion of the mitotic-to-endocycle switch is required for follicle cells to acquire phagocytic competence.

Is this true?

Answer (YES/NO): YES